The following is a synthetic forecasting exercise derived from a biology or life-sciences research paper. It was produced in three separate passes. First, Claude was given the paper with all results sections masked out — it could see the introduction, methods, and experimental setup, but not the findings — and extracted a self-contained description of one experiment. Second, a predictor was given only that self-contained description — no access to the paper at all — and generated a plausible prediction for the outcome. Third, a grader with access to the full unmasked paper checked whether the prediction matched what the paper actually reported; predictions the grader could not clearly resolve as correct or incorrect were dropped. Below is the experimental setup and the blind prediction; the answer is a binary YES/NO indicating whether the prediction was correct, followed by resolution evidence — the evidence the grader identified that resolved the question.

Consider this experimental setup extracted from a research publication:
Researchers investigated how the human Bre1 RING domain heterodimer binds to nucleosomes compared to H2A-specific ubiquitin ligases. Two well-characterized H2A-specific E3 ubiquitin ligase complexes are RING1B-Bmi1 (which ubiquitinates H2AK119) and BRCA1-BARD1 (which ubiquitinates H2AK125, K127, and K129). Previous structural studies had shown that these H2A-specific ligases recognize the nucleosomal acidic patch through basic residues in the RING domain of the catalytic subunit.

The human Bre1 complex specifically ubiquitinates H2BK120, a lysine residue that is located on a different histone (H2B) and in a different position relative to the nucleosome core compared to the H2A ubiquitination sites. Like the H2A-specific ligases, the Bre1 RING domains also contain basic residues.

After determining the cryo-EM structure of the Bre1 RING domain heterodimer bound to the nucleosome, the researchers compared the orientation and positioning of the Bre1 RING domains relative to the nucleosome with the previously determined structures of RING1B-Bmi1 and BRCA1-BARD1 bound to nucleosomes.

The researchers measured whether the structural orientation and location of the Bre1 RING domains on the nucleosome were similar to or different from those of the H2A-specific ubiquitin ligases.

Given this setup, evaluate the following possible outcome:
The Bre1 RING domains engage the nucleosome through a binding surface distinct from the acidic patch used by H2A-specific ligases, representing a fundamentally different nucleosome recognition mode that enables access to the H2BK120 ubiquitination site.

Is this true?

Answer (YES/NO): NO